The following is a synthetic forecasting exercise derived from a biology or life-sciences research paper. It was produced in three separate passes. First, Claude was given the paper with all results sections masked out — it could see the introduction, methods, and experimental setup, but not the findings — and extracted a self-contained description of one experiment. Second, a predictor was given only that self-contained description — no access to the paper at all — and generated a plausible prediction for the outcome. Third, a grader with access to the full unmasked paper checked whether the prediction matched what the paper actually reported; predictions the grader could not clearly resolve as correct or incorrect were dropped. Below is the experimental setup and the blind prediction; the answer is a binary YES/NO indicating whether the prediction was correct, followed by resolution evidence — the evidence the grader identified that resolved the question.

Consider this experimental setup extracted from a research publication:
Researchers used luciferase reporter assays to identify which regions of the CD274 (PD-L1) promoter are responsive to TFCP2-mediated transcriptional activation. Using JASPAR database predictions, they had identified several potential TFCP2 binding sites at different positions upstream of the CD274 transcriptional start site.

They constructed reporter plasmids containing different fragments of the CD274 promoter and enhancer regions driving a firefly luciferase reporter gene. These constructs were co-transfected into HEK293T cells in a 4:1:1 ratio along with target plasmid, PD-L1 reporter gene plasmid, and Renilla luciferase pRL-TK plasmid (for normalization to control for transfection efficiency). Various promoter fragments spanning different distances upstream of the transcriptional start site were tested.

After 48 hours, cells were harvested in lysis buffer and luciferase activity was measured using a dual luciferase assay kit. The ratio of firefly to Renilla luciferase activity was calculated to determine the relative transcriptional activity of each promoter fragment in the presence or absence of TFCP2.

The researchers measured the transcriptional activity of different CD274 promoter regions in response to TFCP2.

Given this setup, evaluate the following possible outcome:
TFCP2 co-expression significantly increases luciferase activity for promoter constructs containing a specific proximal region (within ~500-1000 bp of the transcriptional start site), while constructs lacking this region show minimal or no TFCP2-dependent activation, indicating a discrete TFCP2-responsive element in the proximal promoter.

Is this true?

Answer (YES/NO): NO